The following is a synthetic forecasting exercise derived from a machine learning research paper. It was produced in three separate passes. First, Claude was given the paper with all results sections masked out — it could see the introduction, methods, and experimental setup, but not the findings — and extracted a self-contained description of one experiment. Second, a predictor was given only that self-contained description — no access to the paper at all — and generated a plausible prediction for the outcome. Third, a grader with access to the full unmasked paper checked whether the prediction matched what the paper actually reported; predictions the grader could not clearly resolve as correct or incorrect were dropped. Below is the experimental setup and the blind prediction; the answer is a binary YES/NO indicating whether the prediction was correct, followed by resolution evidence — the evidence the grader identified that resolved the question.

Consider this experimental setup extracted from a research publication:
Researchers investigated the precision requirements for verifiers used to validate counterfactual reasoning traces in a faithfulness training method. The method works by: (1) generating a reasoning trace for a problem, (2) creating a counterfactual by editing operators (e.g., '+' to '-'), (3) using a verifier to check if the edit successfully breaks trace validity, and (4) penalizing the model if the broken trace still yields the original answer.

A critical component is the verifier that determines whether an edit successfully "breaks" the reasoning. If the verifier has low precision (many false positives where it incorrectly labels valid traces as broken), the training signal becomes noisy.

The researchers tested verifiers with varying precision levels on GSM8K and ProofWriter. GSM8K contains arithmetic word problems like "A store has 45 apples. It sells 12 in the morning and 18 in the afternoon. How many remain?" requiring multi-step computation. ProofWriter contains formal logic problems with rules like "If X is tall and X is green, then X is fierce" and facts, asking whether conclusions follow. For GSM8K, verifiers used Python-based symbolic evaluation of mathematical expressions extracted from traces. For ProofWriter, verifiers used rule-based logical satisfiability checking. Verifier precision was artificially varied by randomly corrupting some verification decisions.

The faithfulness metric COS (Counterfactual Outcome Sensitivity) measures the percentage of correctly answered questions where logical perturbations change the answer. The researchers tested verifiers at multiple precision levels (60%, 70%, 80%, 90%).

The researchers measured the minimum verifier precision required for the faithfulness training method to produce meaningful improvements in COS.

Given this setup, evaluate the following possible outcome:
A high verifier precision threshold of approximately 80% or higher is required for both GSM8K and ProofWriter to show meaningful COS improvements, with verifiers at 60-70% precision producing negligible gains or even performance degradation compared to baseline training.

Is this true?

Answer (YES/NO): NO